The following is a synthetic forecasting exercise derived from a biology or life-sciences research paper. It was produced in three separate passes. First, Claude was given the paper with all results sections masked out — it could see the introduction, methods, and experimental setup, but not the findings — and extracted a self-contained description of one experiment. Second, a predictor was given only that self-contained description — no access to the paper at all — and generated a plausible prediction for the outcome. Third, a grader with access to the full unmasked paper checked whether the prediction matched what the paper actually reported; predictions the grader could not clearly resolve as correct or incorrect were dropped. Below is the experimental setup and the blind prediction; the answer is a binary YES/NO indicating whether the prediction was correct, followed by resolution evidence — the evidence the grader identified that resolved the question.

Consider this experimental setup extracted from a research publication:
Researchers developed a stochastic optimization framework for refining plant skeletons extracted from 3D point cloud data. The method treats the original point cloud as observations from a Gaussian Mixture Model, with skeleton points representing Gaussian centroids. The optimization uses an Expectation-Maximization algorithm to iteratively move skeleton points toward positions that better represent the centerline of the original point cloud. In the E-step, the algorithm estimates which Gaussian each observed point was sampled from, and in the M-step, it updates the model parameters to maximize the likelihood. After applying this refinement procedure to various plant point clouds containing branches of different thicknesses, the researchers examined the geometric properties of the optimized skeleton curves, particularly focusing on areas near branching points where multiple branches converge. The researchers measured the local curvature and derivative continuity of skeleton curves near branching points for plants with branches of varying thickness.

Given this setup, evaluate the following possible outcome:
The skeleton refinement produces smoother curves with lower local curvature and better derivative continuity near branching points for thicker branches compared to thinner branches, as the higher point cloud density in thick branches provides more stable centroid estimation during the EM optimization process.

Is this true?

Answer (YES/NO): NO